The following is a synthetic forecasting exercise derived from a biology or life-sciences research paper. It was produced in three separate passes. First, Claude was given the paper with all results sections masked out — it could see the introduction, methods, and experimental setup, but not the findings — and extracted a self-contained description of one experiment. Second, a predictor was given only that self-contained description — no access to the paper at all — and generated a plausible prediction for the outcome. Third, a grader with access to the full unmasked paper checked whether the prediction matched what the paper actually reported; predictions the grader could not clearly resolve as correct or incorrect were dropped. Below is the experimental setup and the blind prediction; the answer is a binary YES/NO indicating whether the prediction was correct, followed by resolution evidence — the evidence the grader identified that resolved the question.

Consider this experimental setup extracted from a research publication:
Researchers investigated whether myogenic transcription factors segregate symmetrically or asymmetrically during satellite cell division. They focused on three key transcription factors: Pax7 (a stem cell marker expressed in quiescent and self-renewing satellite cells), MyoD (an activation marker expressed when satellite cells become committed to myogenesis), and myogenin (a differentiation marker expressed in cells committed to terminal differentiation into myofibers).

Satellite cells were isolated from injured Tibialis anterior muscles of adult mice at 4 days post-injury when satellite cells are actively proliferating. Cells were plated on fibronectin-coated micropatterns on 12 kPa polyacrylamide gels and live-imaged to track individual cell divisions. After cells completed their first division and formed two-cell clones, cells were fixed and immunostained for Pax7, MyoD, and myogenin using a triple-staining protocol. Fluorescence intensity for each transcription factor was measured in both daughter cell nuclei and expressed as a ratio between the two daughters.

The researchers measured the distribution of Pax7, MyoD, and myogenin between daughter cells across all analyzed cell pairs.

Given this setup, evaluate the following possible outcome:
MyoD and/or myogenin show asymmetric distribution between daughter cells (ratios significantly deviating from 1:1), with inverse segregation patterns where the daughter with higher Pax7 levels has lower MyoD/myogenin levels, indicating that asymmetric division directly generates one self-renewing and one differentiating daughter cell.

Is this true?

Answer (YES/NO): YES